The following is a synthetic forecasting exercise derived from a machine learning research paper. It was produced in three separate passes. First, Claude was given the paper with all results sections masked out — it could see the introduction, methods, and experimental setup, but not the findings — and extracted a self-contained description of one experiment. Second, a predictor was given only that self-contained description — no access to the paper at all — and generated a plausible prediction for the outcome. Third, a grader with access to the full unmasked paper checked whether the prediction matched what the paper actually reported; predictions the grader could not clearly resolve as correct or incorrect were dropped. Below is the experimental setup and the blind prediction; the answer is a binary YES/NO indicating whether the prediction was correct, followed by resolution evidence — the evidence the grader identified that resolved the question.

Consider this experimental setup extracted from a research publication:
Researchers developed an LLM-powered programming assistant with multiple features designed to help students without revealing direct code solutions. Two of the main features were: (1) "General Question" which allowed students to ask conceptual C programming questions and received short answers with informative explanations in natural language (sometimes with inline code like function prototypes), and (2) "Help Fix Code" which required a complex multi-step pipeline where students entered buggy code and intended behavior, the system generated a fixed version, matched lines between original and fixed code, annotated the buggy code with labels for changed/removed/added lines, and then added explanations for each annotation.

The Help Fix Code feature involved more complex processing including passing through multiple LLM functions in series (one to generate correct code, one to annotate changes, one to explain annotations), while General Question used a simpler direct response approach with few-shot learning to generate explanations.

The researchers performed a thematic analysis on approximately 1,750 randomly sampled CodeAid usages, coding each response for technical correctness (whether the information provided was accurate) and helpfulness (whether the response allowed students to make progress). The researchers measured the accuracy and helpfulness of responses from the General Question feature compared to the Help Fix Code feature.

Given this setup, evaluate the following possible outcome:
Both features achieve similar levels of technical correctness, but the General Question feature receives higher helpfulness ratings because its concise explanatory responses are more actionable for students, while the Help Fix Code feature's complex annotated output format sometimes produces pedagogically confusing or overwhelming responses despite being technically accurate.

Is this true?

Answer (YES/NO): NO